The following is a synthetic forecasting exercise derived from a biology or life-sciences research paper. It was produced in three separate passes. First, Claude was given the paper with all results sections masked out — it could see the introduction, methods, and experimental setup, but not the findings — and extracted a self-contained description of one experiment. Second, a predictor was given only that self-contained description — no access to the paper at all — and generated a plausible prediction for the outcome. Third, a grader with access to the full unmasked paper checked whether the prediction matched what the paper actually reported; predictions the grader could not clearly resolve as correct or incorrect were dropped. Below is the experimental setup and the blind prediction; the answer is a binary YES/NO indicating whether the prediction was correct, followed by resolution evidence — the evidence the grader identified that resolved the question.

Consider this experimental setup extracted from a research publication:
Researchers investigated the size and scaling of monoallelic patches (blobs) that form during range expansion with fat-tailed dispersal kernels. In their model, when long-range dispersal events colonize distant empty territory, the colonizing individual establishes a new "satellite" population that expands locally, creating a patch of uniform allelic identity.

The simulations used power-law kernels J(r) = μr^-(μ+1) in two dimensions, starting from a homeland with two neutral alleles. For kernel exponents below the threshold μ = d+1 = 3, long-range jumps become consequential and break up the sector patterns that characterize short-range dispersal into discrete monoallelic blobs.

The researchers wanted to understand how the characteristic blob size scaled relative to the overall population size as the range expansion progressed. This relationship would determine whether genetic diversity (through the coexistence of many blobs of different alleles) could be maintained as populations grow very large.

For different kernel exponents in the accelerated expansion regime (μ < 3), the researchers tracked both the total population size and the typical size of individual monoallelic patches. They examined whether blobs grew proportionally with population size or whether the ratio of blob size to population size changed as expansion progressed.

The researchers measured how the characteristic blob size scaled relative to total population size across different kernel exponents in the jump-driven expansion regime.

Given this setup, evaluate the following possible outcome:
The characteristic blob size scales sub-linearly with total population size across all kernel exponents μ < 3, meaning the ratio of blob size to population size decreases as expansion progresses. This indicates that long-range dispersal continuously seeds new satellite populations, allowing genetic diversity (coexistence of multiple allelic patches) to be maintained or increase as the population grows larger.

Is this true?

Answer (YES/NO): NO